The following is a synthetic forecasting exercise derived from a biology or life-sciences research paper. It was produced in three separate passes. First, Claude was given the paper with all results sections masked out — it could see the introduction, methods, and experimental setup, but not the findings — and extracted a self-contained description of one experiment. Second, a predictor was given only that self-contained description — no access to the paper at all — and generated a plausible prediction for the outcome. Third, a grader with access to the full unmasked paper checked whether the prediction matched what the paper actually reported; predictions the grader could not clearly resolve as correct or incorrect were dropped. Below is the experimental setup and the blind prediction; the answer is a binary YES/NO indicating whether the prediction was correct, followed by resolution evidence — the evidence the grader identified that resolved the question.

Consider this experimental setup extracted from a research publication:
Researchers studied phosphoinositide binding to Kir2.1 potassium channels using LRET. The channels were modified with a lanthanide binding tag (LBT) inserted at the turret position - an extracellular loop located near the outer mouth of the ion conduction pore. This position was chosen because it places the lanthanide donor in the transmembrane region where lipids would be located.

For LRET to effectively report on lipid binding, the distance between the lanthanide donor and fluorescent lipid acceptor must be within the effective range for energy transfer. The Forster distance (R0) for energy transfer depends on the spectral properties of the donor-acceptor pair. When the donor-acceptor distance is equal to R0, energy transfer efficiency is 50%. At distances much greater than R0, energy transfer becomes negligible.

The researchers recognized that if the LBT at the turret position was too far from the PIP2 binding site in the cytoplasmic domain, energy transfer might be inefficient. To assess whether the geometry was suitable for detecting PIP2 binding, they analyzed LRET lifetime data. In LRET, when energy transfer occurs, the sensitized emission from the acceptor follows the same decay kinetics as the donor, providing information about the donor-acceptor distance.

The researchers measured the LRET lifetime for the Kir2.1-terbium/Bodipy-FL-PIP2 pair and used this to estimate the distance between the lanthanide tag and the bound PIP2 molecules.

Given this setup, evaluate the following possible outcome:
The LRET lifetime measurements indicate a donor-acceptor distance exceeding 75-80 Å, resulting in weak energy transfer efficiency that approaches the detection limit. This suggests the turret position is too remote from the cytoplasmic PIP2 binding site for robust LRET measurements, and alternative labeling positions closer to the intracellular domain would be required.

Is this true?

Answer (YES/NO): NO